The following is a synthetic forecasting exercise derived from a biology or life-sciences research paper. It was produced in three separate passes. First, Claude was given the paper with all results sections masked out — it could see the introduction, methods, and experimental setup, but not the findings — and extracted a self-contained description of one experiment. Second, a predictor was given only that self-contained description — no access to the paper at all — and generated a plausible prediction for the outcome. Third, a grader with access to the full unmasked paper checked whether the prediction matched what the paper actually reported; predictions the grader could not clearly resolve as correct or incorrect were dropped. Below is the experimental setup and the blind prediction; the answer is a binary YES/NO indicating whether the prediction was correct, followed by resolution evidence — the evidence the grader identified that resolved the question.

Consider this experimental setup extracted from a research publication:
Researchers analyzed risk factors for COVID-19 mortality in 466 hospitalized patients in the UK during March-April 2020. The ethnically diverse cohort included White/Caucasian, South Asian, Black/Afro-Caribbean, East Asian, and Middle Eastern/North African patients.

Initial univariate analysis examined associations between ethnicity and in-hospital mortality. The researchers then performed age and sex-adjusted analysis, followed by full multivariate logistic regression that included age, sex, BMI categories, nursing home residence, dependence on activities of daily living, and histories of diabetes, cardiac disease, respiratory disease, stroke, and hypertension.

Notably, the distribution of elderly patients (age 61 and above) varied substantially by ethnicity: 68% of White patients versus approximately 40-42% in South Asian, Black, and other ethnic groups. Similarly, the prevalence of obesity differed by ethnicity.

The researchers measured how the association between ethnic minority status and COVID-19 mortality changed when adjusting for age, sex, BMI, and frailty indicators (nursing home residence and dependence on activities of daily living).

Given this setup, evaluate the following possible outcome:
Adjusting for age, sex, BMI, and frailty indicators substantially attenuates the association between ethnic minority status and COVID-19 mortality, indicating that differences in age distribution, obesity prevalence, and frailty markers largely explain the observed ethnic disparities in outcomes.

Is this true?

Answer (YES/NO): NO